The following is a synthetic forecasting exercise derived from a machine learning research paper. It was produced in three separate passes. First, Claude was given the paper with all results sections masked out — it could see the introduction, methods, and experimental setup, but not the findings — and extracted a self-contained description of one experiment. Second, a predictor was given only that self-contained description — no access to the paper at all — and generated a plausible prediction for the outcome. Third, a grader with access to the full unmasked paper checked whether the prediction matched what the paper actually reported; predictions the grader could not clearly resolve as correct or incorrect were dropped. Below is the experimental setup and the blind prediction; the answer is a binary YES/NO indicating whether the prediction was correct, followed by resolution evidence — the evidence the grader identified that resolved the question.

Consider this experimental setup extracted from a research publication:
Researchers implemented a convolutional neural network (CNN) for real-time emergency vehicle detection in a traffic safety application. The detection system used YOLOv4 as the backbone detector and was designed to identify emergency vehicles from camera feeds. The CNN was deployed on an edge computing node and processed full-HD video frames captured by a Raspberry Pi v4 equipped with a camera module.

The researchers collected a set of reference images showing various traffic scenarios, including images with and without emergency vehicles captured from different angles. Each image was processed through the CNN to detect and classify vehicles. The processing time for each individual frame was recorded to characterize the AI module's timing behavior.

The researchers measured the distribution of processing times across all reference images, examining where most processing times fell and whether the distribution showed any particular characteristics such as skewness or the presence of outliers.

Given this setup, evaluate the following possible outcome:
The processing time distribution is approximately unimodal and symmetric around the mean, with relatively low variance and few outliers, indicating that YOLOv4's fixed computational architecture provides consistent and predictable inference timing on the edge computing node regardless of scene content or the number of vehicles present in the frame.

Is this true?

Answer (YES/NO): NO